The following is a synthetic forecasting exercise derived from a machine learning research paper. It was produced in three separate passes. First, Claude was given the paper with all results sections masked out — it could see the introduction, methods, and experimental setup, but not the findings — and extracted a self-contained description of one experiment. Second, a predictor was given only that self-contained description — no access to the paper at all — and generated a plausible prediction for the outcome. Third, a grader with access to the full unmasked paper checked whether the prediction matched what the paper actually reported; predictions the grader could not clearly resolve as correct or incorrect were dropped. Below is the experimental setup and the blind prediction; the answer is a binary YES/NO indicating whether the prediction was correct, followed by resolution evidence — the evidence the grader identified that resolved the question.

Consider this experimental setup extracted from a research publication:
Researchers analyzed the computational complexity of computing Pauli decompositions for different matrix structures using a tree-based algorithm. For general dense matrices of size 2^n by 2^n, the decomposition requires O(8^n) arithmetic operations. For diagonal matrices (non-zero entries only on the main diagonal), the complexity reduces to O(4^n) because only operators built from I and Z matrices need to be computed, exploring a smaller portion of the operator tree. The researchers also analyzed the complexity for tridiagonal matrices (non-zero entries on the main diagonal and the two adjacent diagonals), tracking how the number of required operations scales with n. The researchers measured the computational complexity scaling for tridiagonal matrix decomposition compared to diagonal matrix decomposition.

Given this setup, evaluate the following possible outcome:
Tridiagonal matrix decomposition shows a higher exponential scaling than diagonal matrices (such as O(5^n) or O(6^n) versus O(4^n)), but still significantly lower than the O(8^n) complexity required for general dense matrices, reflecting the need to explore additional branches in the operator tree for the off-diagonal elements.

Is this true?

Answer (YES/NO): NO